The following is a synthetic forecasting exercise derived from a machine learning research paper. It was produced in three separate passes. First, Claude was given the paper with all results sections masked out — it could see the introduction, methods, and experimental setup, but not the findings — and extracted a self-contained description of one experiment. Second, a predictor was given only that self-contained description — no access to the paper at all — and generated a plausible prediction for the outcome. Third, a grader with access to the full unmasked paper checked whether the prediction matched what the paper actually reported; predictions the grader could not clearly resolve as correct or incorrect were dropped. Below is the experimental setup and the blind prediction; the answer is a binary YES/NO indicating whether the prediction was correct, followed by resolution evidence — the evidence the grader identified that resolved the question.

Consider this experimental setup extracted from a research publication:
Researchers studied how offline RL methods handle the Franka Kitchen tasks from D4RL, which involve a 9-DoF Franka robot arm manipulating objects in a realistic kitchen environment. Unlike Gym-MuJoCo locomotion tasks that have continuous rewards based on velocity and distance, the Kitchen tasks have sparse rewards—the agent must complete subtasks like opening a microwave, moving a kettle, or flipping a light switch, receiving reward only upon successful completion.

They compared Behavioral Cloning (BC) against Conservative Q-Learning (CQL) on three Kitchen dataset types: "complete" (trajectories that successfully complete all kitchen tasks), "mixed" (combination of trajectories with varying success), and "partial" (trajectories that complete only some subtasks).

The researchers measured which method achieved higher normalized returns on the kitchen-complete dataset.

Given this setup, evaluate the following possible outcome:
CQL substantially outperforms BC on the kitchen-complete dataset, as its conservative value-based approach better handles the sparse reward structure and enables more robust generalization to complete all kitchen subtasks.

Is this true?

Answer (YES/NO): YES